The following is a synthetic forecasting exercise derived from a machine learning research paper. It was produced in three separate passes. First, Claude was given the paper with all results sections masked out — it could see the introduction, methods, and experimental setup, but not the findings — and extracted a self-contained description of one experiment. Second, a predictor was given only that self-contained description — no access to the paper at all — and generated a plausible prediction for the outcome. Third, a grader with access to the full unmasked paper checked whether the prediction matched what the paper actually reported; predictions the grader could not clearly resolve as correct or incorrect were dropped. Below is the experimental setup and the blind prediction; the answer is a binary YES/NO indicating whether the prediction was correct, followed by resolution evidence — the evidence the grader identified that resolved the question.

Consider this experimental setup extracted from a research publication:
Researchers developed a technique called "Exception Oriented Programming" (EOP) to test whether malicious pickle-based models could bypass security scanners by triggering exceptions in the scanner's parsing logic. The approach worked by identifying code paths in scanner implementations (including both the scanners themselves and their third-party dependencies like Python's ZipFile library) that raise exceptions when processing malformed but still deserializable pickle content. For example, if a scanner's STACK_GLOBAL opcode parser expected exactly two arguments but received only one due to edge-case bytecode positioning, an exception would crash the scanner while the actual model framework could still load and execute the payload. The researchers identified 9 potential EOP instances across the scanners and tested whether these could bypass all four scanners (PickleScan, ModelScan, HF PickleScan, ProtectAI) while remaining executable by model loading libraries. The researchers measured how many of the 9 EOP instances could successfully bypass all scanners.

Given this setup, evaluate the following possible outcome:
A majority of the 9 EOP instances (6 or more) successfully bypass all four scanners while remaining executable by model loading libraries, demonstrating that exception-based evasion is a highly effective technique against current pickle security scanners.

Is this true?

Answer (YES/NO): YES